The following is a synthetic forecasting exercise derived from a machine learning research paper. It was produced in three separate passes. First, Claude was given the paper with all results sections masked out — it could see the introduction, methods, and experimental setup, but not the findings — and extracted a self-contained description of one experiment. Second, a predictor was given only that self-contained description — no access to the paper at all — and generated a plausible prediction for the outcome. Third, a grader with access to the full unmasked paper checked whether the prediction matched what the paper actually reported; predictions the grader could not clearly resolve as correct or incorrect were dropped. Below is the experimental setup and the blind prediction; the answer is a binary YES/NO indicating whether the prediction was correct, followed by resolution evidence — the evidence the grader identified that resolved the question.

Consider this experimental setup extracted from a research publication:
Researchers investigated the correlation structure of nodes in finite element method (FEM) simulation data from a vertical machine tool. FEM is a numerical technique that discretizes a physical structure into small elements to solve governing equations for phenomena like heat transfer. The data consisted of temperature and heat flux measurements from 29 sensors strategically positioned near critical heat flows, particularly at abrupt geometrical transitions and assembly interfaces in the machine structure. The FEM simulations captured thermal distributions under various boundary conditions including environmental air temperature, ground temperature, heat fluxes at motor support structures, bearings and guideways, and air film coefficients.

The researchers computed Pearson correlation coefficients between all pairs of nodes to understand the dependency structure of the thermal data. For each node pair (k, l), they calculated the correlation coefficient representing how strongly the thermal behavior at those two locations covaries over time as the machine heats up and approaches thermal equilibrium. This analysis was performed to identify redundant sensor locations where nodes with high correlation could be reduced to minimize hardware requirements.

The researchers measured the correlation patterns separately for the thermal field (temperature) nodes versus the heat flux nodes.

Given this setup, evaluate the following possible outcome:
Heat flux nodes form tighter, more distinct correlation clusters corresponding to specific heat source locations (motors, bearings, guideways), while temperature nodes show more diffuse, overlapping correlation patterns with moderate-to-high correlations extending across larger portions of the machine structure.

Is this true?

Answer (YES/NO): NO